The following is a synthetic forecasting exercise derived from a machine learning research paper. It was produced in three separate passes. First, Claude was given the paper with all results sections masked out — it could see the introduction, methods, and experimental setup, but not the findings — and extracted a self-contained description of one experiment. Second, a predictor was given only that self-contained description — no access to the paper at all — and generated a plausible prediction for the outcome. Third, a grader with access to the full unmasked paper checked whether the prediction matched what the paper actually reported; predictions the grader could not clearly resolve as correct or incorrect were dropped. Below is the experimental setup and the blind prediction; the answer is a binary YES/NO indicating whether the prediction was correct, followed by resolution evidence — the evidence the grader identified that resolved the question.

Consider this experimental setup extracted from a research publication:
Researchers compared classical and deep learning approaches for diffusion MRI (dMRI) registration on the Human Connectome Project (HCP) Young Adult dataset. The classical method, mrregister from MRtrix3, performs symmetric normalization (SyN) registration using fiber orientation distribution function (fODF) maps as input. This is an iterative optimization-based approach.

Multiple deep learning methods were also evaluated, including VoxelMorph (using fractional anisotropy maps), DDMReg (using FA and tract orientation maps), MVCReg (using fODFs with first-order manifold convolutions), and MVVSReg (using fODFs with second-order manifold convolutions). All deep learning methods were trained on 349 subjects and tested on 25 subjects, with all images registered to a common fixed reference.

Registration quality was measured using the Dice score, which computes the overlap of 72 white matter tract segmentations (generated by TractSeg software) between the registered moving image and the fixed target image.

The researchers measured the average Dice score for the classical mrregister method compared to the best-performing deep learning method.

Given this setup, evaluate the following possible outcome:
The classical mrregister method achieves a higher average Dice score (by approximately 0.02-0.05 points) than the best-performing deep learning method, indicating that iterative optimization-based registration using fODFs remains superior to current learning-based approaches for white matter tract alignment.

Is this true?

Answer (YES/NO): NO